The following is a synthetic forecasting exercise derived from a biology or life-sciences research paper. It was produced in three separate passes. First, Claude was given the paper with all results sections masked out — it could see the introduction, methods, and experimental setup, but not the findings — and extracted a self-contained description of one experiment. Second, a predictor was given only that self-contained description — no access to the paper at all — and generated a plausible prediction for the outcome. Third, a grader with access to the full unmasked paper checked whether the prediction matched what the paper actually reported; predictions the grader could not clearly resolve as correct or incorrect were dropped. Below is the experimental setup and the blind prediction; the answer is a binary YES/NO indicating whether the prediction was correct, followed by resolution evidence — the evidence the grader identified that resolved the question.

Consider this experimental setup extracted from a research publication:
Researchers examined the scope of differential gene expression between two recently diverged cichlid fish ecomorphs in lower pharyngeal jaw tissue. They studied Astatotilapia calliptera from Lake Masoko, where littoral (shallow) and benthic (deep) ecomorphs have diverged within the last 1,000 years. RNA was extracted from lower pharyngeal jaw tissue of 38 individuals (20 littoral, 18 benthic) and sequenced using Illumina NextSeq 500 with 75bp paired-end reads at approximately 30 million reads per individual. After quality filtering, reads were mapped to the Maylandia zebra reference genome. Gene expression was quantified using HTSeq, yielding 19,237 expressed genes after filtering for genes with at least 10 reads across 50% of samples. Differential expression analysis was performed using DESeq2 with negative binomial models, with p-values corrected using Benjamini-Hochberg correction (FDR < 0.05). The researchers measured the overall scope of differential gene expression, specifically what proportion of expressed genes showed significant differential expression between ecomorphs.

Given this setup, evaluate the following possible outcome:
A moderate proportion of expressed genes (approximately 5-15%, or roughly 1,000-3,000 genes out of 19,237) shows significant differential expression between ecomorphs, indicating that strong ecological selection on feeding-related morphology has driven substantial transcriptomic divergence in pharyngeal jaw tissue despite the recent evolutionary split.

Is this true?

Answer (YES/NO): NO